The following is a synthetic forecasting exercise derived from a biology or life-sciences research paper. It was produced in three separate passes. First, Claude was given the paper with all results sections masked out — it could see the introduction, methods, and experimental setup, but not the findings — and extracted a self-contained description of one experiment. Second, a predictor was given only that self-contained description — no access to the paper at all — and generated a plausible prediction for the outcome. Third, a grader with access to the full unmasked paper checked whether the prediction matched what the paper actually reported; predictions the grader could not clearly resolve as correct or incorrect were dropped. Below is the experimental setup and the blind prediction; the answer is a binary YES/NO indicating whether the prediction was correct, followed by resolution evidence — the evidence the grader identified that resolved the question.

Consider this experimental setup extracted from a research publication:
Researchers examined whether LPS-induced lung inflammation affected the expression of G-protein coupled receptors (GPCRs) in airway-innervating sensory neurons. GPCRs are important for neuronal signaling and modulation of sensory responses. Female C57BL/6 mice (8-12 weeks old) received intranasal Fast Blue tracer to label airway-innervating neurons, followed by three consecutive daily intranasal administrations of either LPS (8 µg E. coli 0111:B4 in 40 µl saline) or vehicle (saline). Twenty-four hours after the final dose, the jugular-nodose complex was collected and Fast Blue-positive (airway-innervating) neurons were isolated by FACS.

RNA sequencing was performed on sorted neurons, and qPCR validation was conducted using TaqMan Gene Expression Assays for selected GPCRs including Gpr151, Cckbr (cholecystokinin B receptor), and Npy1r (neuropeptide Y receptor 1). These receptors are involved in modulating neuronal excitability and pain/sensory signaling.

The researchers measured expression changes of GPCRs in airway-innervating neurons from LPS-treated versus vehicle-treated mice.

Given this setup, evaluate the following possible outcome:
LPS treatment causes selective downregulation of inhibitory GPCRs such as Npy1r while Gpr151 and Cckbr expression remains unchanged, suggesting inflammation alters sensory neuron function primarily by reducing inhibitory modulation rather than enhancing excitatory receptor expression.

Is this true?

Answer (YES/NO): NO